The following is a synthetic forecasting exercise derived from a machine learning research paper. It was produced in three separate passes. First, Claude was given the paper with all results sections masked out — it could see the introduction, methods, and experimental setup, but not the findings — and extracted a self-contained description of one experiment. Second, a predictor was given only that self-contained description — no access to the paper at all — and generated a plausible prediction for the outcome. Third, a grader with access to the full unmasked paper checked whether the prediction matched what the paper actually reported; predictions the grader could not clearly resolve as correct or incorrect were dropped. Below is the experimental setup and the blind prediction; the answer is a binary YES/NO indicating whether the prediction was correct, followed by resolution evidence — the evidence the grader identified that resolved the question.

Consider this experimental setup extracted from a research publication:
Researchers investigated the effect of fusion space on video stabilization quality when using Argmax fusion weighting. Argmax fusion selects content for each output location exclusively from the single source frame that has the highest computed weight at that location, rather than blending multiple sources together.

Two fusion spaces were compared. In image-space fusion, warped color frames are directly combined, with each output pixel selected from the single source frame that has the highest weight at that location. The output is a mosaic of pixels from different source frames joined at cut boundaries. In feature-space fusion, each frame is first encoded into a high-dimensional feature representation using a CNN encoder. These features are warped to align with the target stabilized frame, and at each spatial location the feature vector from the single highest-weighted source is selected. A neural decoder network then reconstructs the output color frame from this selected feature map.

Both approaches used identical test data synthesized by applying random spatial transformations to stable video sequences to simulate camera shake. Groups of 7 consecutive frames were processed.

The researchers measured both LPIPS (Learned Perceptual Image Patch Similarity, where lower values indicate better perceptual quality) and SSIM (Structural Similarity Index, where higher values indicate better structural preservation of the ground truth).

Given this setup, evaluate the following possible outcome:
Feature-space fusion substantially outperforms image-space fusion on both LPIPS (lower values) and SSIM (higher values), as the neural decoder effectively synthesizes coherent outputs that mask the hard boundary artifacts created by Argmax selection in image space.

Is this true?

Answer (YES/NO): NO